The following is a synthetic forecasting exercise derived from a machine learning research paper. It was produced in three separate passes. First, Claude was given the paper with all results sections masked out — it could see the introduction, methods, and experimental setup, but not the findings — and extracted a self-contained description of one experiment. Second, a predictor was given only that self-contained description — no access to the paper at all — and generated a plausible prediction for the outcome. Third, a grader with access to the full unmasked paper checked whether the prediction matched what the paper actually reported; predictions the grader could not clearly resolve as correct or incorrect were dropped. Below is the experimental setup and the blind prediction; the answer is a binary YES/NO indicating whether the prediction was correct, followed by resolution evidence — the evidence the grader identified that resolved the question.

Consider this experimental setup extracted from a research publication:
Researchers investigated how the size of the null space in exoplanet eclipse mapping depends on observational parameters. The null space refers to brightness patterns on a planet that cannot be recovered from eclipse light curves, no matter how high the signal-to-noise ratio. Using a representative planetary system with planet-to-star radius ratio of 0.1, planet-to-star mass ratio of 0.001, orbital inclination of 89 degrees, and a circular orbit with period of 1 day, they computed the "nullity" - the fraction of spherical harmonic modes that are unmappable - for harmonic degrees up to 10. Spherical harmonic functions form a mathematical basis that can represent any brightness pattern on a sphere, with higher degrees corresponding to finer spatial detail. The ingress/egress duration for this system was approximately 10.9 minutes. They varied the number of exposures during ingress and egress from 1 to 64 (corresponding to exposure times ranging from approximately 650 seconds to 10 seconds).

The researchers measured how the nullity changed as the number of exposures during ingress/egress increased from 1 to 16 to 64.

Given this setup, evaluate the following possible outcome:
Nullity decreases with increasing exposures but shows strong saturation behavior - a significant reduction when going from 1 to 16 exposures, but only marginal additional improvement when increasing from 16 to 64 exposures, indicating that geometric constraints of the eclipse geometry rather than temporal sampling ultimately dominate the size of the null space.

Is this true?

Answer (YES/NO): YES